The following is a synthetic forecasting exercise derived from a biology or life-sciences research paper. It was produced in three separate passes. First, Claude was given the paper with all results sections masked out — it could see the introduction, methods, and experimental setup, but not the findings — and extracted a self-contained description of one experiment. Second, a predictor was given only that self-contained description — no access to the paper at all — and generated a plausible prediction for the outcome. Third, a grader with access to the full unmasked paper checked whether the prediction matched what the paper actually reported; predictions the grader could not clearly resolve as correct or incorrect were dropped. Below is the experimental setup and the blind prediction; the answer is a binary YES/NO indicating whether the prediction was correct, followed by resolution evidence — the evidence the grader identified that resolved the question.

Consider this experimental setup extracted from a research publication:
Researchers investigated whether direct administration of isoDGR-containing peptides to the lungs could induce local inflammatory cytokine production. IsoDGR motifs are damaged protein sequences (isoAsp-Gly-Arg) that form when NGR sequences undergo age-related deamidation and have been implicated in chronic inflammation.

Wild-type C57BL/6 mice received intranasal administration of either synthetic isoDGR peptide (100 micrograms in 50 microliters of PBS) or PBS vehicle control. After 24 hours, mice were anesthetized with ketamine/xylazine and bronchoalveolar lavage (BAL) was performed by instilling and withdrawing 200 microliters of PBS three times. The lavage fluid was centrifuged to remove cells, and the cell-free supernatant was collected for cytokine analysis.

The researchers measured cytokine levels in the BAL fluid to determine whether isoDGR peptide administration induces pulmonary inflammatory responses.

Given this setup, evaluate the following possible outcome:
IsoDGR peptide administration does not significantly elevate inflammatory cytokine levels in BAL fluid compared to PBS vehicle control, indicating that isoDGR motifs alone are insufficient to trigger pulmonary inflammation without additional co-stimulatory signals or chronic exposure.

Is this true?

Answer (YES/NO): NO